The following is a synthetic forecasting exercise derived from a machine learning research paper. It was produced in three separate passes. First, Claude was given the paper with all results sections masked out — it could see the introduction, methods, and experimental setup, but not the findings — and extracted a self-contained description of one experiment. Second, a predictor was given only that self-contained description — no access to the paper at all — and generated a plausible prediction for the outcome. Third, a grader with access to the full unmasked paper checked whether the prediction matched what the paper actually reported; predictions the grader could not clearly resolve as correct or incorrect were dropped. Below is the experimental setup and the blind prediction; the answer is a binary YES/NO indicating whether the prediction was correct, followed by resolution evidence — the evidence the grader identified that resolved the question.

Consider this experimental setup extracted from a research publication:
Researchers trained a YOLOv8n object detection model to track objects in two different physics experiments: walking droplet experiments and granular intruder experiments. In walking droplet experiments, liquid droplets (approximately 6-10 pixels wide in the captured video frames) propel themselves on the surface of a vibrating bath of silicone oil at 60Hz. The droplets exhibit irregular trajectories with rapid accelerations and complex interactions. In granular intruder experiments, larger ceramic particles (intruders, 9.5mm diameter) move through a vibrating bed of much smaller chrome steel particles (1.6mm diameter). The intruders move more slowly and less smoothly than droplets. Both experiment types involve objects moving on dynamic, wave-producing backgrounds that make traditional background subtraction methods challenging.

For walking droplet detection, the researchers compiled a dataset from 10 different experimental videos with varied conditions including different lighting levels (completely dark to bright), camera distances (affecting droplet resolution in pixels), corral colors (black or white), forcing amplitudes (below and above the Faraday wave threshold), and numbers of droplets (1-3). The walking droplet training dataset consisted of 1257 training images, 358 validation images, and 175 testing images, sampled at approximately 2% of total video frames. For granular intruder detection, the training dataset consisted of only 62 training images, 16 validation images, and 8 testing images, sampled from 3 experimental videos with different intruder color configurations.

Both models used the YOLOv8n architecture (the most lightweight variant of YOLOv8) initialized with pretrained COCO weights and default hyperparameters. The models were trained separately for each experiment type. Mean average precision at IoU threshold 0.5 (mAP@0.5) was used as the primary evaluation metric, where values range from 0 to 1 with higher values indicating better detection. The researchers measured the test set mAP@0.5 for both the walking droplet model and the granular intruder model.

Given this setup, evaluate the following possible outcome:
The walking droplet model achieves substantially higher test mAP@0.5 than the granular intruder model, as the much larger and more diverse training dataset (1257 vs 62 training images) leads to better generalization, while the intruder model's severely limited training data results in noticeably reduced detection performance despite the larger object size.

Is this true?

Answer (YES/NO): NO